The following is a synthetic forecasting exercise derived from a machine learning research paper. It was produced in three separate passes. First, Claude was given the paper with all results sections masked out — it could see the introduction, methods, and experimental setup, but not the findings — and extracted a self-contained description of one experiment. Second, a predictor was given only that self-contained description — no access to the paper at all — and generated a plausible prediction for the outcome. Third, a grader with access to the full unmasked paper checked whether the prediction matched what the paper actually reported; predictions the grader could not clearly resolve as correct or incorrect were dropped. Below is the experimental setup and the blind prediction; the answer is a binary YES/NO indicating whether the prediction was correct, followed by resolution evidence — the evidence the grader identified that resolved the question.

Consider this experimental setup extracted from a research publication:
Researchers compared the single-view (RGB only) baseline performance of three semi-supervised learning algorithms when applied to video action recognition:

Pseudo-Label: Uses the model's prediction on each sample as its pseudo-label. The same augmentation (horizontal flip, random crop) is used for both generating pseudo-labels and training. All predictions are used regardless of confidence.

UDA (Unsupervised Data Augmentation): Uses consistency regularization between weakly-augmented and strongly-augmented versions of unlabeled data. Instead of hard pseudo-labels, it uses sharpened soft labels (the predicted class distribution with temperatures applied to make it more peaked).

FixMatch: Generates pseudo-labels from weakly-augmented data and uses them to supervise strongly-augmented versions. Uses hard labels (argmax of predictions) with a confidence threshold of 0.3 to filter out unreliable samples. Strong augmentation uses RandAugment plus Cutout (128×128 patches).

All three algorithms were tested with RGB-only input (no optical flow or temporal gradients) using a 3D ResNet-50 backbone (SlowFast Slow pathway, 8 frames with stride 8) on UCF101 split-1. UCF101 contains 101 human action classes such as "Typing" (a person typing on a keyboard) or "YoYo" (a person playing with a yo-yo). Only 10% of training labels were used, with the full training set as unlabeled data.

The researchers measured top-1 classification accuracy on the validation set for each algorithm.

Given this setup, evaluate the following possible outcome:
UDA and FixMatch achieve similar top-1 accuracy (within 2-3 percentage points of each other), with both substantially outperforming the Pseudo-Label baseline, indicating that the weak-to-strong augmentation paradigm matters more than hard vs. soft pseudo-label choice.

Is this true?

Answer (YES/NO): YES